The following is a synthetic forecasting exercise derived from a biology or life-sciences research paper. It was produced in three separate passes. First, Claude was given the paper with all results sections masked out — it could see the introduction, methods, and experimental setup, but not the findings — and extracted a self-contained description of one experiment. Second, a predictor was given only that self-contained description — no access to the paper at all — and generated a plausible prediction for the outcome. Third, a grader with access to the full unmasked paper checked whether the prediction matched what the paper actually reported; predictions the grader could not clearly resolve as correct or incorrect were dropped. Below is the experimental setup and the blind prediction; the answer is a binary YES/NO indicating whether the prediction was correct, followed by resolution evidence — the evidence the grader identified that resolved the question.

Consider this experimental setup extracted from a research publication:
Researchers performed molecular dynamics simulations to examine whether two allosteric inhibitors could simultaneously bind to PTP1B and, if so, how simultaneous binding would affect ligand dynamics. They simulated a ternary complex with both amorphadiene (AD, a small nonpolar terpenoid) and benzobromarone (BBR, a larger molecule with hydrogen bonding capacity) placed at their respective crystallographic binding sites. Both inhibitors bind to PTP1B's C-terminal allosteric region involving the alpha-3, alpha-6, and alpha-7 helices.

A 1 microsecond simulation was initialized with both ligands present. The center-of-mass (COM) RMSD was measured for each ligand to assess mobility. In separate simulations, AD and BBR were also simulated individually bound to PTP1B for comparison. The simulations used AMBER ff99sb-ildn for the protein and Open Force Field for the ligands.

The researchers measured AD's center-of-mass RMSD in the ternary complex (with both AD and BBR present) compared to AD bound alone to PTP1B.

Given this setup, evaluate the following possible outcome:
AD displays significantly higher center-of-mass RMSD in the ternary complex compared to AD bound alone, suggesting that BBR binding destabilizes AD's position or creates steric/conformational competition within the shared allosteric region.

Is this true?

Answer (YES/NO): NO